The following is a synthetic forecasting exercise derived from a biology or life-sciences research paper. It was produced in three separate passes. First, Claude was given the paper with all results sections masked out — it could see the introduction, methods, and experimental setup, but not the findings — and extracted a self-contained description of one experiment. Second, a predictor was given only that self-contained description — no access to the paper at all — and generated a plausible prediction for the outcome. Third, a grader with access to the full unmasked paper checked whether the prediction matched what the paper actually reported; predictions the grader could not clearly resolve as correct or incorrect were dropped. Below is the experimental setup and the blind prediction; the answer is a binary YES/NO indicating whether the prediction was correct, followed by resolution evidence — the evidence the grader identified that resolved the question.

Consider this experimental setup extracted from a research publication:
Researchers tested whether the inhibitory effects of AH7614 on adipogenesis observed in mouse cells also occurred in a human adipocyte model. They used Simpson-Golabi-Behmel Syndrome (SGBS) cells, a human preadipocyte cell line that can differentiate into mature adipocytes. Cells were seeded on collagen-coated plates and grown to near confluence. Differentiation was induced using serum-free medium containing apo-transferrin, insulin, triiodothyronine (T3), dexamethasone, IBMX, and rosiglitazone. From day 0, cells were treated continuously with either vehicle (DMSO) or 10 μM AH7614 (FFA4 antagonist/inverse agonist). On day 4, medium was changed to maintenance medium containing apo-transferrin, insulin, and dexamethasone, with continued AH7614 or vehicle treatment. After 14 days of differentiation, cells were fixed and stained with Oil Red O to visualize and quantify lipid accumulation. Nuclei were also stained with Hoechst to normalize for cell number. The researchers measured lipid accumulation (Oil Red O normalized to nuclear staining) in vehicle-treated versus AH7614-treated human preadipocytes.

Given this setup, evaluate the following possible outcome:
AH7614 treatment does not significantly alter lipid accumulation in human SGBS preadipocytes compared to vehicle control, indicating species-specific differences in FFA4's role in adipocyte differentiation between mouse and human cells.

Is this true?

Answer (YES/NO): NO